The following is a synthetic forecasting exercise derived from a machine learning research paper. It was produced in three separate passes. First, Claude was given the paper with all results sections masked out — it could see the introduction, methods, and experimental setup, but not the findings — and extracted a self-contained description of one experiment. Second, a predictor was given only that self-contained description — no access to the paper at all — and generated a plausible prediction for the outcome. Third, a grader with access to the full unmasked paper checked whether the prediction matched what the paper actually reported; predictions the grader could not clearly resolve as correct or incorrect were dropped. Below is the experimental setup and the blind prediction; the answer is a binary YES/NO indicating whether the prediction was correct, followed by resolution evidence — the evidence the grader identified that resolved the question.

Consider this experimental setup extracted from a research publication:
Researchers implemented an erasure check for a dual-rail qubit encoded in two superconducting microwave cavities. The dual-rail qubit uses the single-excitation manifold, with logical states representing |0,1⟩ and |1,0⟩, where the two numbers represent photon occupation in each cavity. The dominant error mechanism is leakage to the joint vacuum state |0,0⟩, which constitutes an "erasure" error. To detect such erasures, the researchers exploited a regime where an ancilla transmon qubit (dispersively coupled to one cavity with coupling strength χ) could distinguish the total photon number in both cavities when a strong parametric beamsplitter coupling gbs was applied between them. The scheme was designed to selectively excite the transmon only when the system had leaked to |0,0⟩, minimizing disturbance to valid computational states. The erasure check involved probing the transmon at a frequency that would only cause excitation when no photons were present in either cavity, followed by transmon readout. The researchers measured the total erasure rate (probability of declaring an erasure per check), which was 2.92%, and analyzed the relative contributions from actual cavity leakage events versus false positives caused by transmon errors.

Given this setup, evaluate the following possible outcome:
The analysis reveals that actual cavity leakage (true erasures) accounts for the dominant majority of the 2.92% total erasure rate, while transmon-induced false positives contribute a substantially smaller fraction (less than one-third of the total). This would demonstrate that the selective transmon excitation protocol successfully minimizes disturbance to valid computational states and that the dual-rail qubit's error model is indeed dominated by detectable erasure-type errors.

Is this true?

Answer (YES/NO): YES